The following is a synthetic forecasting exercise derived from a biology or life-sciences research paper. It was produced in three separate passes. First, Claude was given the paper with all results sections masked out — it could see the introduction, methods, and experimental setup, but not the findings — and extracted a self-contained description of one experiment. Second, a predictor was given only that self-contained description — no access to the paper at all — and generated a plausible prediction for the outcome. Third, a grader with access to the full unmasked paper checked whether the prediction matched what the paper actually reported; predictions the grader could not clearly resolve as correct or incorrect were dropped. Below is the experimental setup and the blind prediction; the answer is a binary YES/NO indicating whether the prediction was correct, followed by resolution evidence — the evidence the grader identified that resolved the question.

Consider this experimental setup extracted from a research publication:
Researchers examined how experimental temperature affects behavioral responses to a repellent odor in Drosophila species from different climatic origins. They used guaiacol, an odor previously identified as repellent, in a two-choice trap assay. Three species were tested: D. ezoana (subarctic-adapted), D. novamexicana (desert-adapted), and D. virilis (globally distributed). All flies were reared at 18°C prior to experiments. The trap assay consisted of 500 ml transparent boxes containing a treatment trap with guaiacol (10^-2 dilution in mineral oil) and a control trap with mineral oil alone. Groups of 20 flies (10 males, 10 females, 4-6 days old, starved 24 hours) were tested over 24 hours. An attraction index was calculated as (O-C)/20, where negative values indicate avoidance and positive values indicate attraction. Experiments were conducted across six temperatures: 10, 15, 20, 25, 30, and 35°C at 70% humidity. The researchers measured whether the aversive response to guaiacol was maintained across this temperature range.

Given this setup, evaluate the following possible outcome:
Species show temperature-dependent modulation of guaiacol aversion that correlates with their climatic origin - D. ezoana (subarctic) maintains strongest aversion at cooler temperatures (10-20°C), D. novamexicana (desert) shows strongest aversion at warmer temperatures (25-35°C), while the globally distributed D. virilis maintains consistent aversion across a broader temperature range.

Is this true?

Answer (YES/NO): NO